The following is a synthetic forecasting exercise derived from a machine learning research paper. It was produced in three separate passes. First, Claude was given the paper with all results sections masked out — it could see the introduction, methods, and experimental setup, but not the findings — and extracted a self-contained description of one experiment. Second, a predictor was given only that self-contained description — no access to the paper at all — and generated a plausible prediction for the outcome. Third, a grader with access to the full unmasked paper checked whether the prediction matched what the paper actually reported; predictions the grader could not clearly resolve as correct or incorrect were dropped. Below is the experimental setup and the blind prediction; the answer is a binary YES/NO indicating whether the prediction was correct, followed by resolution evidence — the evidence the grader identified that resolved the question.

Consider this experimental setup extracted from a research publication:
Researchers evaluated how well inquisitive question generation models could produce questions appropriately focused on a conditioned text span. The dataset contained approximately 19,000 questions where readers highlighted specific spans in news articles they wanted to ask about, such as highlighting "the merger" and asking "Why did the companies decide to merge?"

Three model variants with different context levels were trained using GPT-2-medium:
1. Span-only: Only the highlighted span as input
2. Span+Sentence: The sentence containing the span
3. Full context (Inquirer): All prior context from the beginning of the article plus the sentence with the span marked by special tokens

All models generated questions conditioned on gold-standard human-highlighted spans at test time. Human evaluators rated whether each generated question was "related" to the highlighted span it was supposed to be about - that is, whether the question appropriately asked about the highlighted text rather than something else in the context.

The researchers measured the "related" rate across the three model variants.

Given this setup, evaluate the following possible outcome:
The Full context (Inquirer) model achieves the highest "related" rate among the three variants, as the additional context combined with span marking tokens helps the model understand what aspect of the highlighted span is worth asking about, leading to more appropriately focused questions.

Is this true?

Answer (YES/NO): YES